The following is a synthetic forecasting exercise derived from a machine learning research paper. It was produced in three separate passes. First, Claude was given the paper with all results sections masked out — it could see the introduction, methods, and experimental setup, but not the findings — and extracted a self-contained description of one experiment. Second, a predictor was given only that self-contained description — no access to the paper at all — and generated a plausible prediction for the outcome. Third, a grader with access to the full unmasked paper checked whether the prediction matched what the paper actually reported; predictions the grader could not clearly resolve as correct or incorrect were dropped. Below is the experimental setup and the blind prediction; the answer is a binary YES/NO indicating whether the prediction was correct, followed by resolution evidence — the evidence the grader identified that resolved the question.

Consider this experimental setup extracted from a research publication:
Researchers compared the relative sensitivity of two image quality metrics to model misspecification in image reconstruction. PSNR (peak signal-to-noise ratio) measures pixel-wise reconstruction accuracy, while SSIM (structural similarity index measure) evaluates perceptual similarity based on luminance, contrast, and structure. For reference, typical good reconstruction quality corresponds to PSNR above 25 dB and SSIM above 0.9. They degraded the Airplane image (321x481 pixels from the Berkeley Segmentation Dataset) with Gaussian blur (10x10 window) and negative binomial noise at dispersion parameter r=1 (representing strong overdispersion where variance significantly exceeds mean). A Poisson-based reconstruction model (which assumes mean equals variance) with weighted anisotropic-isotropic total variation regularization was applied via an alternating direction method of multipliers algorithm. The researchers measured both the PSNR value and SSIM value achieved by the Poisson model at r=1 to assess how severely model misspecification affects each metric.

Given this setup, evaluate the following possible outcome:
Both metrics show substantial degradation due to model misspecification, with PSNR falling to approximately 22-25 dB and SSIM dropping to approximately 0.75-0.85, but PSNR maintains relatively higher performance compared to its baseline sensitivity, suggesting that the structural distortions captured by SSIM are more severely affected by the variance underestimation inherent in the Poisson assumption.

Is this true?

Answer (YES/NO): NO